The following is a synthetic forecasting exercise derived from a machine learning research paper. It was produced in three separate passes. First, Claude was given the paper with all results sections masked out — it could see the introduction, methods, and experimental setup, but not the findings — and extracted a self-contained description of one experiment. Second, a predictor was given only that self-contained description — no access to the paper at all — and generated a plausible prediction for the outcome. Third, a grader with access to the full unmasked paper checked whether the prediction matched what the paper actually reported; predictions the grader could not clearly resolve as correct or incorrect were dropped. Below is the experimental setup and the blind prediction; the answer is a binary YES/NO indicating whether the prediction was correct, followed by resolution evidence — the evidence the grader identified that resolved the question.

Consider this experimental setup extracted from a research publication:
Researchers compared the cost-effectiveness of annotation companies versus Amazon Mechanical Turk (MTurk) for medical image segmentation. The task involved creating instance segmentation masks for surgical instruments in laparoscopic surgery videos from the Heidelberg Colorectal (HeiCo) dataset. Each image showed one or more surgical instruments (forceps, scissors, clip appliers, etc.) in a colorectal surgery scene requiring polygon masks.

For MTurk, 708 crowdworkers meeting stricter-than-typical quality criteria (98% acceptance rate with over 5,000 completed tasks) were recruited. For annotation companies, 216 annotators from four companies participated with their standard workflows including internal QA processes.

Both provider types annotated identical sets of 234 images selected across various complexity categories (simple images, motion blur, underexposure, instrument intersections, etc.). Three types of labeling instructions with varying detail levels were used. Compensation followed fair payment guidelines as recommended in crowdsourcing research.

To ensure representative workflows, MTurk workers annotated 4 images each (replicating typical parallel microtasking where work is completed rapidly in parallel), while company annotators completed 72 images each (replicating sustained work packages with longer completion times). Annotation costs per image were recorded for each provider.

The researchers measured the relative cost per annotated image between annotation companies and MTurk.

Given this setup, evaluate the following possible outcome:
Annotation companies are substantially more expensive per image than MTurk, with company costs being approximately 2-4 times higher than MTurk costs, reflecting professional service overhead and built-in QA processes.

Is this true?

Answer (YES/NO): NO